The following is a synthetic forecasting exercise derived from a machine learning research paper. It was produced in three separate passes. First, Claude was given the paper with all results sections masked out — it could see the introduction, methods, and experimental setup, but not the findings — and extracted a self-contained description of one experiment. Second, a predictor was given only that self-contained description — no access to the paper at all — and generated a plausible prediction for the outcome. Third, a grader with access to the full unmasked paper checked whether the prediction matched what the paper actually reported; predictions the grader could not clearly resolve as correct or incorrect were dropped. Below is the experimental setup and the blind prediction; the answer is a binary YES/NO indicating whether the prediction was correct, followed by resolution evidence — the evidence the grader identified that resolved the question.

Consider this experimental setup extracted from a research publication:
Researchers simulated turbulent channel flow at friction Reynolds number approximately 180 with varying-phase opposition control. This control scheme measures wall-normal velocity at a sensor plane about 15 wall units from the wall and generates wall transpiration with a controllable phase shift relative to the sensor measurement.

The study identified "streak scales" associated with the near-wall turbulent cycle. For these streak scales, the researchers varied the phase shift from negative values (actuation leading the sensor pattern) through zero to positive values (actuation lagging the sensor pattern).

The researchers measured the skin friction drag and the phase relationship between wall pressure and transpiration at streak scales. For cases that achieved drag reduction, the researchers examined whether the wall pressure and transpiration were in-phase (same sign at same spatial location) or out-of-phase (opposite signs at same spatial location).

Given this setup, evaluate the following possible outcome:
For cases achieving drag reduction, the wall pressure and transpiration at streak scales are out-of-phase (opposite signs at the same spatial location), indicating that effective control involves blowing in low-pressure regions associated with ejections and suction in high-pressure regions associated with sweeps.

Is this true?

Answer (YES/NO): NO